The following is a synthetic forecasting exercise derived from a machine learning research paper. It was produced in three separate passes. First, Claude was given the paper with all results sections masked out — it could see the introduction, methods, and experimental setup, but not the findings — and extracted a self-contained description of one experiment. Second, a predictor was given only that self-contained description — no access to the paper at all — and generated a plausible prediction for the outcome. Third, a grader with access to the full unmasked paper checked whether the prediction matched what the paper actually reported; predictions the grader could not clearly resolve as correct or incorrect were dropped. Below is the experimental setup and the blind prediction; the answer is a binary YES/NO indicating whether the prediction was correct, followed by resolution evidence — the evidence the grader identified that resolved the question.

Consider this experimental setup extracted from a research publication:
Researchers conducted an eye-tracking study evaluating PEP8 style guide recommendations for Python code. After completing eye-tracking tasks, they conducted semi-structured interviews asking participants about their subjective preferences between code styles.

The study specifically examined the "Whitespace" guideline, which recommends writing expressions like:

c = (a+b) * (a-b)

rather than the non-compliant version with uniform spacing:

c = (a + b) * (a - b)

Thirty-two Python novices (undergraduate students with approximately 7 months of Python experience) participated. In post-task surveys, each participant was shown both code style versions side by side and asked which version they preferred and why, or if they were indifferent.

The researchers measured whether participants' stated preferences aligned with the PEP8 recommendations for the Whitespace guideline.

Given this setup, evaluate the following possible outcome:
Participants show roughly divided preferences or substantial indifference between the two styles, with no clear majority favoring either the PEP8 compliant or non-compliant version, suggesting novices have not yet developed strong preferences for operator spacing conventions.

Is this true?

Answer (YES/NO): NO